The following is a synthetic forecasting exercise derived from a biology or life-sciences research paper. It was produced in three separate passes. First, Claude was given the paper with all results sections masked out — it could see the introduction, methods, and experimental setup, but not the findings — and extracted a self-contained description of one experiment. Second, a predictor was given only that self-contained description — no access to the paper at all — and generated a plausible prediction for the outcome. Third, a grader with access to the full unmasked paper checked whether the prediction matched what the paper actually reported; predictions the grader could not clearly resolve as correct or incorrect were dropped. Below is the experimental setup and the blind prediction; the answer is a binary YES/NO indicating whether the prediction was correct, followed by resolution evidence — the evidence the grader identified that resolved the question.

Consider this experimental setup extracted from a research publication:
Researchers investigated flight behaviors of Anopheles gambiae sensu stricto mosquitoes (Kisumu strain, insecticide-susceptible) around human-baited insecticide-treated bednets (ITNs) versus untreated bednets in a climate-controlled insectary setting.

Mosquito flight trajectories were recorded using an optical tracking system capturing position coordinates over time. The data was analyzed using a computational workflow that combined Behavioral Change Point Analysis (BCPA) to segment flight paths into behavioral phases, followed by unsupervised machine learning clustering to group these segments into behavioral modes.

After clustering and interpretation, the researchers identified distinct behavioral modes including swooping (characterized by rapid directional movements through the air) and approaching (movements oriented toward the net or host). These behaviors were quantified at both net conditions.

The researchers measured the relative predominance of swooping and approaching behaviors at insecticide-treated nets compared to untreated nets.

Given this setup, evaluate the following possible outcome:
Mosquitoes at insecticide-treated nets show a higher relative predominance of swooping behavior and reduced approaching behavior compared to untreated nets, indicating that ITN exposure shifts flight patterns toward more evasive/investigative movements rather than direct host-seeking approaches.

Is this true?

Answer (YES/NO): NO